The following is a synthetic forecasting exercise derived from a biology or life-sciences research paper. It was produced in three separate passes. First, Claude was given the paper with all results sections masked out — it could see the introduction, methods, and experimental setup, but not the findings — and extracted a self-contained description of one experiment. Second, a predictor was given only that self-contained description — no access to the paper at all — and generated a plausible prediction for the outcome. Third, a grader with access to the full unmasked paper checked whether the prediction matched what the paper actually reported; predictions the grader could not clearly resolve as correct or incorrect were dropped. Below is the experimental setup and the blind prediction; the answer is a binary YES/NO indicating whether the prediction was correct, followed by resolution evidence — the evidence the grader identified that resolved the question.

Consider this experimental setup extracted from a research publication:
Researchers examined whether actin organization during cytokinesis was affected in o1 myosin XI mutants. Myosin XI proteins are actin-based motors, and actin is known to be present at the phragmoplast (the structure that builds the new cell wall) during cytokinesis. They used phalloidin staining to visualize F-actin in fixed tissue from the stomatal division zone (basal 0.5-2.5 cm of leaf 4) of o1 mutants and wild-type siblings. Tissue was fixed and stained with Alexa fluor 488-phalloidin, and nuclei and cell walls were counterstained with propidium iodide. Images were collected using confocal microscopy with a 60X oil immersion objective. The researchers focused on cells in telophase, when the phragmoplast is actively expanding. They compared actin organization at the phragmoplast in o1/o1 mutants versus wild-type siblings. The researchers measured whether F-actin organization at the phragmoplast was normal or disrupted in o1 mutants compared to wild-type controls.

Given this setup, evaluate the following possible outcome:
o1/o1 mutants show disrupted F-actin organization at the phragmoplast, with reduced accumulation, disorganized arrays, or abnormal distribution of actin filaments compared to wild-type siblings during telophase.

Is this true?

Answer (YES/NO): NO